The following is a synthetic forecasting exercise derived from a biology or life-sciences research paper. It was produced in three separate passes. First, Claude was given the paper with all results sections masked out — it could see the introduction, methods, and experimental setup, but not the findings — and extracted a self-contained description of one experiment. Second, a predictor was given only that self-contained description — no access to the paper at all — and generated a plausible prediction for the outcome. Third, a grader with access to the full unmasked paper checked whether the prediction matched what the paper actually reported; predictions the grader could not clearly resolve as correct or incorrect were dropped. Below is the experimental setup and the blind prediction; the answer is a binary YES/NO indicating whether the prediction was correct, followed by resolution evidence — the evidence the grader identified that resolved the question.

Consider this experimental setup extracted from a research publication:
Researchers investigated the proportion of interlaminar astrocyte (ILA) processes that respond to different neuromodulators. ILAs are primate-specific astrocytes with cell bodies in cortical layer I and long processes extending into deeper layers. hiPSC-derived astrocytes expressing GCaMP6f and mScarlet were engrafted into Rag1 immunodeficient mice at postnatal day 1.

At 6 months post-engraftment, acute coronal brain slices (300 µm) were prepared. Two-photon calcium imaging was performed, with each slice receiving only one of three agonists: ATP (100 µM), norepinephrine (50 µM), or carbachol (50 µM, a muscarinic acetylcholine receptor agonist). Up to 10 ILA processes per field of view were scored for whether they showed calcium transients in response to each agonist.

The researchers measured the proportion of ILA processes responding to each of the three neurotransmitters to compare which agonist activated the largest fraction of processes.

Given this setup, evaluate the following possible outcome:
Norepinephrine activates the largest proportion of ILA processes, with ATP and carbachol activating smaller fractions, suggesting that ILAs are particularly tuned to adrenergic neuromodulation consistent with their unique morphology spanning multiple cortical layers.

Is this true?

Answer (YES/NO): NO